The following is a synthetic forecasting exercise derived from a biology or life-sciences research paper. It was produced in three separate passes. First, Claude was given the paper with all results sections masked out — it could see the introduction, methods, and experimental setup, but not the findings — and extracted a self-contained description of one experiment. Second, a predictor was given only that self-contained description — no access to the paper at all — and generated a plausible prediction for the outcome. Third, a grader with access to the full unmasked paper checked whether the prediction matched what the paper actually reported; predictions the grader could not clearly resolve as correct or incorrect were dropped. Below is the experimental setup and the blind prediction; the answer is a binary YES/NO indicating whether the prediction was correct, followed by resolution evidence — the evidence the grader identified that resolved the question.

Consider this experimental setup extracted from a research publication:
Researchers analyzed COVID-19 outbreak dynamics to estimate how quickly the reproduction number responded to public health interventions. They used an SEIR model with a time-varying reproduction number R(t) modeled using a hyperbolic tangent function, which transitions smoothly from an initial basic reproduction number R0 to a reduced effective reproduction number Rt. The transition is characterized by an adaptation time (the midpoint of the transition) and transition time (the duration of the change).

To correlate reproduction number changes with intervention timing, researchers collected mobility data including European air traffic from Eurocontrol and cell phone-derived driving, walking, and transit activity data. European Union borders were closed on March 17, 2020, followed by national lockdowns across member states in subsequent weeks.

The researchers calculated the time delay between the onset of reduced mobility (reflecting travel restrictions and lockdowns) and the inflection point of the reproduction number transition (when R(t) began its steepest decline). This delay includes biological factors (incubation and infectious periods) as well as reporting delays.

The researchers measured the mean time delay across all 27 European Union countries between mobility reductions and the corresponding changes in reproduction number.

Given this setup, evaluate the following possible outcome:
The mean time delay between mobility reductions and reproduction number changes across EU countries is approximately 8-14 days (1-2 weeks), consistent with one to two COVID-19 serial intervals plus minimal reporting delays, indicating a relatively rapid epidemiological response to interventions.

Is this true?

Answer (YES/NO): NO